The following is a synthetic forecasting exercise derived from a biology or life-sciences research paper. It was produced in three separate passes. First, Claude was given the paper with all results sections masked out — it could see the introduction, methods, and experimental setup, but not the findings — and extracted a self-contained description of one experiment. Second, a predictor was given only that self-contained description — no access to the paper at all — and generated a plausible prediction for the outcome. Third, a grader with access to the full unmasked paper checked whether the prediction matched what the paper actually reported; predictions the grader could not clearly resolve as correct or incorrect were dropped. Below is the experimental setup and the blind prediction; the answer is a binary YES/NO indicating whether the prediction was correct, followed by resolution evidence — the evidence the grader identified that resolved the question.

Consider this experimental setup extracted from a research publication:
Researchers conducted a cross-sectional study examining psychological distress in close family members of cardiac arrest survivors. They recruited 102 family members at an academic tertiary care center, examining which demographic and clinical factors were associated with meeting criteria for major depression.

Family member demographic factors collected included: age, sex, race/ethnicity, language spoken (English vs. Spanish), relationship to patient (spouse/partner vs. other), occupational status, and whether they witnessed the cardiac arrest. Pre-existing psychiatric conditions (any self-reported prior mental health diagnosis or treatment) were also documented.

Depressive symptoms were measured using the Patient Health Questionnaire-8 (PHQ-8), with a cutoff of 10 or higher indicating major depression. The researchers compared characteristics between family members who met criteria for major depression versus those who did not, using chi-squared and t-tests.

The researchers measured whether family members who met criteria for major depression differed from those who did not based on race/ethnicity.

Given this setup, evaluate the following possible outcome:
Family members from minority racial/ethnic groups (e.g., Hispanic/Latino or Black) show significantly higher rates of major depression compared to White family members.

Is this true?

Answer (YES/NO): NO